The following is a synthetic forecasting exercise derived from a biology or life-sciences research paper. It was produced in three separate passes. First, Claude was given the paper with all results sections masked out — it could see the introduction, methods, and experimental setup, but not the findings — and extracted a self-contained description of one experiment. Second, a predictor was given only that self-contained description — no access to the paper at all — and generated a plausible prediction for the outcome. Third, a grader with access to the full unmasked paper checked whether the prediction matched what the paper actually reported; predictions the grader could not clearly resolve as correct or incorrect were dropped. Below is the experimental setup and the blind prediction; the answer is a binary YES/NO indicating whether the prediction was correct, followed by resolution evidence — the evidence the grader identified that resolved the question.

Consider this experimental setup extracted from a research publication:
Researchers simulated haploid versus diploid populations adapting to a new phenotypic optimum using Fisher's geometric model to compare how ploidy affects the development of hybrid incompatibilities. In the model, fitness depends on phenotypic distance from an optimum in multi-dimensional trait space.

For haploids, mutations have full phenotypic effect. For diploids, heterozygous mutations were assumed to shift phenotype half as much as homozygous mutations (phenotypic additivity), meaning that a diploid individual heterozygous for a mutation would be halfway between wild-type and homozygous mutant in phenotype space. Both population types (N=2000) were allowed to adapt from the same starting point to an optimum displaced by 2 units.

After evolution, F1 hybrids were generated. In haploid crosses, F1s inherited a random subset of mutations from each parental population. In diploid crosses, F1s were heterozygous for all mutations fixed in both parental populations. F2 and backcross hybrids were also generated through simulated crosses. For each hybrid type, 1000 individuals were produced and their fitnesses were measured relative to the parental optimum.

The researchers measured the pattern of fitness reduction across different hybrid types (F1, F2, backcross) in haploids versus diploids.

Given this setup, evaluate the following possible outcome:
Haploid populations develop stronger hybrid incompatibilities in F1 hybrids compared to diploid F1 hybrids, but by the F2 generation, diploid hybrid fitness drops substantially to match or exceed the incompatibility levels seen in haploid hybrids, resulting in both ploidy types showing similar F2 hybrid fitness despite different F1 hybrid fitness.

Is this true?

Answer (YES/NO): YES